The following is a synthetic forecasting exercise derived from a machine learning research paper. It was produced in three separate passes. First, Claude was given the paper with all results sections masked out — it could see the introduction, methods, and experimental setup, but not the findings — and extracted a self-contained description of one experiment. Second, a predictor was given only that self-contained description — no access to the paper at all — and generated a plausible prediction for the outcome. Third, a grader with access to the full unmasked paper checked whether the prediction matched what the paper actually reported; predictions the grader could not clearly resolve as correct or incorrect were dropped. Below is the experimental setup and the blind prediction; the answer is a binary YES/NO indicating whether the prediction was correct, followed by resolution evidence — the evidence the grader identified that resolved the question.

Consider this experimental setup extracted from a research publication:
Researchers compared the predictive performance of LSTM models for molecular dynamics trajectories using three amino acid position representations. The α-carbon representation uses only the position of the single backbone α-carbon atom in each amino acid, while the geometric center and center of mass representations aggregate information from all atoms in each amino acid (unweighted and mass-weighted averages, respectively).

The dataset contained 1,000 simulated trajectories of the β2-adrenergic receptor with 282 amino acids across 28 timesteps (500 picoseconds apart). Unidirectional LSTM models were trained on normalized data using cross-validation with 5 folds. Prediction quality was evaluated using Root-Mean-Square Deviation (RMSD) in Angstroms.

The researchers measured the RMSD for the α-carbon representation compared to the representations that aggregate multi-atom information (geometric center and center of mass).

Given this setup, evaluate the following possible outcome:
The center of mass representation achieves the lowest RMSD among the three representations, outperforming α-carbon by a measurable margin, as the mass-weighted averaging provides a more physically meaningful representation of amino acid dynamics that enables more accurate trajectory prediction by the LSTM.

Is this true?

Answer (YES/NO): YES